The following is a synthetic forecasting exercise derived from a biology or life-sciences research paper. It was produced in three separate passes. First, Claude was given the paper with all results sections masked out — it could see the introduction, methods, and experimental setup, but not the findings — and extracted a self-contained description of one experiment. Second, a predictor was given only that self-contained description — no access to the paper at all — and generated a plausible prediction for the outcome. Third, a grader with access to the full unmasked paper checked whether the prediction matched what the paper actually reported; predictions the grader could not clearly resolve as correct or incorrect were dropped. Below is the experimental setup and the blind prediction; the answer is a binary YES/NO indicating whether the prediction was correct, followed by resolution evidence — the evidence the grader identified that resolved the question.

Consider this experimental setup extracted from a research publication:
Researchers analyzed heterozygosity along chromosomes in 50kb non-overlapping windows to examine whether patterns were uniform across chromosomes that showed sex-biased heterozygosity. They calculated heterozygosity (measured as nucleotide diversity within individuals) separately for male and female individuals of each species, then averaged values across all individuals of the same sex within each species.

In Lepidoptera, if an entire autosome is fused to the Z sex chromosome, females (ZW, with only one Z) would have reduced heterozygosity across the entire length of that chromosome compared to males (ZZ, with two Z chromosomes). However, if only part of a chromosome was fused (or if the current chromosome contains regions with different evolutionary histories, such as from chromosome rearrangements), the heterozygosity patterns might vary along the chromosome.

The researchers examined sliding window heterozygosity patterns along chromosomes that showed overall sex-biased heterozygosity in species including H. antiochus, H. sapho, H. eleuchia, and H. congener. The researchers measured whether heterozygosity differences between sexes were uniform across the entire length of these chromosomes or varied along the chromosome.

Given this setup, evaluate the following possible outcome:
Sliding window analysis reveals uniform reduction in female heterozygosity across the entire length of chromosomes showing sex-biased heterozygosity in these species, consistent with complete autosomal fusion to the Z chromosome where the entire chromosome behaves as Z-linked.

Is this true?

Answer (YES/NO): NO